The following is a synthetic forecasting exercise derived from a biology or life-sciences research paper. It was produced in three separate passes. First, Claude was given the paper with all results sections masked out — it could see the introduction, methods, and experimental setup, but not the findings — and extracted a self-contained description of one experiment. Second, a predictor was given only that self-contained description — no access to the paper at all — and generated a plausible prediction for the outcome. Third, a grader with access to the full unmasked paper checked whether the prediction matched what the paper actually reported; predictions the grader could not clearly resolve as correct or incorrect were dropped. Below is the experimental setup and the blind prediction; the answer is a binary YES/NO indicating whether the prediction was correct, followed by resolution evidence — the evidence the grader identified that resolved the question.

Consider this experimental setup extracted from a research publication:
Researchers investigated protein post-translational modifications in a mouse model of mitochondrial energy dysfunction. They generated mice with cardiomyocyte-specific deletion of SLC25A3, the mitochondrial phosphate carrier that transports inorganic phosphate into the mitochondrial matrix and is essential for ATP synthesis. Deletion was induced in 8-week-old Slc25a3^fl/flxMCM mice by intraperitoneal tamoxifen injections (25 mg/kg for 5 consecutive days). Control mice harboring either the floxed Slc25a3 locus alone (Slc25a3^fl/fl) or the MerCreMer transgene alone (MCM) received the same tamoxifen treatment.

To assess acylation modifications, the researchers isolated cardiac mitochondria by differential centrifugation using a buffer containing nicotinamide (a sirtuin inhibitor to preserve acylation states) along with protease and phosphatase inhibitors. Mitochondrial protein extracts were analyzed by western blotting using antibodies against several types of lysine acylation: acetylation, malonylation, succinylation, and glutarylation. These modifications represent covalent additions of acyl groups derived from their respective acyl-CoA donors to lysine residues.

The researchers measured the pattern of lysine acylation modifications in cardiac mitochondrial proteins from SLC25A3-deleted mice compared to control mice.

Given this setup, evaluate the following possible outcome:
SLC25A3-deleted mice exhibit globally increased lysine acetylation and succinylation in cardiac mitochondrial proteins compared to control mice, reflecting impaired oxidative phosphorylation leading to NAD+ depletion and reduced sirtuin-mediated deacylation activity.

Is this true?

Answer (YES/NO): NO